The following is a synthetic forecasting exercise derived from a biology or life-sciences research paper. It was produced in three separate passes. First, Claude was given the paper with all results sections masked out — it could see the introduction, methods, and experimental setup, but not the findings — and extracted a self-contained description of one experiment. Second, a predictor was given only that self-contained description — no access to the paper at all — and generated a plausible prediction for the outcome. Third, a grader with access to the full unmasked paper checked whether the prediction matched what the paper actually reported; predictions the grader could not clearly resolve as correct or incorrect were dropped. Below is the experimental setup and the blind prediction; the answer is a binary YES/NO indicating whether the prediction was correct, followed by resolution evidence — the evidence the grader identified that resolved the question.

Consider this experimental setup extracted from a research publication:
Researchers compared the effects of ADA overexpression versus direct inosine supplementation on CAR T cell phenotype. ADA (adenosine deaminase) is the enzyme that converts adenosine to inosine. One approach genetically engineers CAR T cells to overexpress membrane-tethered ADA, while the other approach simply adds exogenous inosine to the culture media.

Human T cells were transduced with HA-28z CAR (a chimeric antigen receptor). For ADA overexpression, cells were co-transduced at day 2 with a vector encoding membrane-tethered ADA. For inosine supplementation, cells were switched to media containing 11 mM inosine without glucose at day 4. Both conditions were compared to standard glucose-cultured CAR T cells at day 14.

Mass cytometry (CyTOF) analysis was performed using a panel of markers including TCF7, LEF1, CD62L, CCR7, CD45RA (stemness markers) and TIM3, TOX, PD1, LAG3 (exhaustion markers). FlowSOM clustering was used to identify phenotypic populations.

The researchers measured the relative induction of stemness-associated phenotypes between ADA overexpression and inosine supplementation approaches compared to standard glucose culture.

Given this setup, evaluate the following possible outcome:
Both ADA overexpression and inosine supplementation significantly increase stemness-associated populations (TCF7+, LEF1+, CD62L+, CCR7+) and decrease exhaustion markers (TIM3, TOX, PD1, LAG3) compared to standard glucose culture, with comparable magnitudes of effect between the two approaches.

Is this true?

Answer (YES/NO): NO